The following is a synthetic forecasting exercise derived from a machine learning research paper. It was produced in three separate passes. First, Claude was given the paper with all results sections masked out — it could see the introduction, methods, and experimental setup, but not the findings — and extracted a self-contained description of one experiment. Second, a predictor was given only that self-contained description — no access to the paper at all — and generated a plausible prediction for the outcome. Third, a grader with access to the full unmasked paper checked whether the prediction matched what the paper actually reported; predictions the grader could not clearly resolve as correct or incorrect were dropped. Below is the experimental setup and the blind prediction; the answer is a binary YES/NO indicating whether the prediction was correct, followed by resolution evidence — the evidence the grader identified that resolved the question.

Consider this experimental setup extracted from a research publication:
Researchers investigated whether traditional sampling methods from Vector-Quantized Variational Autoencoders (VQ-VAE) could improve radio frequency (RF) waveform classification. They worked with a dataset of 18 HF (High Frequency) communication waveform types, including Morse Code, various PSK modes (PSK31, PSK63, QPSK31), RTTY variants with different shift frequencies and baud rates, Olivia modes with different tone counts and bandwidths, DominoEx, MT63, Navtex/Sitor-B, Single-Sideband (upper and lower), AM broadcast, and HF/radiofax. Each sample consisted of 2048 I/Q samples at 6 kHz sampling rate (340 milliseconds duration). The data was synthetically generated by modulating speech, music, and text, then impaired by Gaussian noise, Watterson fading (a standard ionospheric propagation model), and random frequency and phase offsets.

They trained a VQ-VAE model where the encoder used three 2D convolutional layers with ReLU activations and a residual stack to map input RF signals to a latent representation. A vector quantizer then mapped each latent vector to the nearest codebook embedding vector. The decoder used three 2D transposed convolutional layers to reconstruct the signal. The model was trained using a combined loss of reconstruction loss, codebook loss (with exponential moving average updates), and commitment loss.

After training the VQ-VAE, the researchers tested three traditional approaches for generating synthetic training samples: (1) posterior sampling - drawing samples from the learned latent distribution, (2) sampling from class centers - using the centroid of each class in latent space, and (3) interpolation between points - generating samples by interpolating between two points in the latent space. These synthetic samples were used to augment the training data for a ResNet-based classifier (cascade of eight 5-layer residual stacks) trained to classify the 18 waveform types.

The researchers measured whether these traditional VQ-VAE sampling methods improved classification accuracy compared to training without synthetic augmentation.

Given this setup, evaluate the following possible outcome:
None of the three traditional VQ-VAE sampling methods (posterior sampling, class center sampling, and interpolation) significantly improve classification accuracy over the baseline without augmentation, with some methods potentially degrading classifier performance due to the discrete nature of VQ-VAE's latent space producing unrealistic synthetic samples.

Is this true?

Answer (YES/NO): YES